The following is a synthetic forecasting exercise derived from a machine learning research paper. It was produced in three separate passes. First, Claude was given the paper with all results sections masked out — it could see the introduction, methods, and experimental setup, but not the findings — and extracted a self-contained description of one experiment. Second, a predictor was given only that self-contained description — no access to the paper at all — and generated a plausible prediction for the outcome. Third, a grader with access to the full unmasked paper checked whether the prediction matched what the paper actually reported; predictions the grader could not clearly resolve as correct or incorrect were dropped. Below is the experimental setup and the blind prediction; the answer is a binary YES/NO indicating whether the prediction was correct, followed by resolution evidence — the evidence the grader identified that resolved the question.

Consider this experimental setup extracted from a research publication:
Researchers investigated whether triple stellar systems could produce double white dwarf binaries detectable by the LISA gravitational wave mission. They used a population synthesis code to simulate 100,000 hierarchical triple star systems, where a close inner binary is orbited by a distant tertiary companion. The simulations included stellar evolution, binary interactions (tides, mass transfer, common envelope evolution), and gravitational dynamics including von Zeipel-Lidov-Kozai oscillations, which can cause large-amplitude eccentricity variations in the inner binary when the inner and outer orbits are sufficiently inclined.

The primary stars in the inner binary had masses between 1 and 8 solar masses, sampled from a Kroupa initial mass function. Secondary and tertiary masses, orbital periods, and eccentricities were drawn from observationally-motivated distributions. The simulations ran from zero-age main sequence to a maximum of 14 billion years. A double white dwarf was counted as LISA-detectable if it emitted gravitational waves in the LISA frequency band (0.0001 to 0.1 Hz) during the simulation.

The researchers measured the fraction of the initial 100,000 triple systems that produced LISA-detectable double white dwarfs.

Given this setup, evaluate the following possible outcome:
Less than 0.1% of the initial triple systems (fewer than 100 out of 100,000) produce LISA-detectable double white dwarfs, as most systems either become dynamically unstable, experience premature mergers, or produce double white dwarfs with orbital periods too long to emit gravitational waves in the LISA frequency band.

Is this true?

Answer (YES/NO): NO